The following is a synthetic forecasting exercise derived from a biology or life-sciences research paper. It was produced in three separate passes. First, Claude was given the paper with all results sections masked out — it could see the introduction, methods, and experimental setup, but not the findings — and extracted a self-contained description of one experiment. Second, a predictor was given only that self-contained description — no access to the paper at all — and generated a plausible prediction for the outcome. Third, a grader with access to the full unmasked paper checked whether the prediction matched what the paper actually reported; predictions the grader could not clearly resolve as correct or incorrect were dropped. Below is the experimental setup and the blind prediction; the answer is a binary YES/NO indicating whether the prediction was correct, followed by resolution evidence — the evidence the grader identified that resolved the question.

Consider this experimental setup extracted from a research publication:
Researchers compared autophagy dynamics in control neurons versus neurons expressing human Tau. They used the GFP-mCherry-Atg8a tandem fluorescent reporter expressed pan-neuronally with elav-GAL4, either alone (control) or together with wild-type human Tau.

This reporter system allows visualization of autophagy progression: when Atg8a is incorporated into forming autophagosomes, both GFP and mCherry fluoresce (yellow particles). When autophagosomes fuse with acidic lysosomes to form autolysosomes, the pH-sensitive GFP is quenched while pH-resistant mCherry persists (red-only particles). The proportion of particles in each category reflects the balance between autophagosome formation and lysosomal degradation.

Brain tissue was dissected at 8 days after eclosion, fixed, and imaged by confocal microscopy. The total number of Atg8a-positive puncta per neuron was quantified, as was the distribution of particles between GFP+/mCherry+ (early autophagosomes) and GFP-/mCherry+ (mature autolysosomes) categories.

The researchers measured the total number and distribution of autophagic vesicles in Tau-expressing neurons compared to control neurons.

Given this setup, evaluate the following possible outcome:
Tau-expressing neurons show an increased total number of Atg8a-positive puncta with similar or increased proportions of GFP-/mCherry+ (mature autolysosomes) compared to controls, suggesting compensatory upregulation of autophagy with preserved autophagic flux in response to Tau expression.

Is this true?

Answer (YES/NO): NO